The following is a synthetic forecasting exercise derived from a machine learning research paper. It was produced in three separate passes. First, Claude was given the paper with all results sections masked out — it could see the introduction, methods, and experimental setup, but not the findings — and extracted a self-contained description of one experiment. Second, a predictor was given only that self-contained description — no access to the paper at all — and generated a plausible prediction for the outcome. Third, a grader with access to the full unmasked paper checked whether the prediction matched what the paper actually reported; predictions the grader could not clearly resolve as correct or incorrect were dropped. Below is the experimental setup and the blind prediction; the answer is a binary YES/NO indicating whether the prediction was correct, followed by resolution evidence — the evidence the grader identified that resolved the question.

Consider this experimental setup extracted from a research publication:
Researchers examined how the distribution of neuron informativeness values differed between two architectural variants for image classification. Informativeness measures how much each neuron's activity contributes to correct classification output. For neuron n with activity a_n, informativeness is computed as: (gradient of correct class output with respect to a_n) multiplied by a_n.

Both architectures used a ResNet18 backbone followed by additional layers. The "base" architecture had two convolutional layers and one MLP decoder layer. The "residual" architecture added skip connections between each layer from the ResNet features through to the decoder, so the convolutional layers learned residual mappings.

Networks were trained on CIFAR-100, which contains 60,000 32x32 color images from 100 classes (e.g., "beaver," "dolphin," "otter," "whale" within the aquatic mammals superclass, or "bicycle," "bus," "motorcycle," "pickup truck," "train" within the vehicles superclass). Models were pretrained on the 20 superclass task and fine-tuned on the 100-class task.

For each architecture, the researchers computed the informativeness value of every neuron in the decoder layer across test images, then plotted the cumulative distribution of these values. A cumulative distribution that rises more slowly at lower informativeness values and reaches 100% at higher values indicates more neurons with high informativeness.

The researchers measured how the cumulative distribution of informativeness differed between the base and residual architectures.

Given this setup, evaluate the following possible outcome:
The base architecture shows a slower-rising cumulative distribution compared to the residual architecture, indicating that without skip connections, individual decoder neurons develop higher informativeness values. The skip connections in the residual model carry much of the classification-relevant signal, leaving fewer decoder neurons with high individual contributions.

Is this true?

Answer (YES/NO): YES